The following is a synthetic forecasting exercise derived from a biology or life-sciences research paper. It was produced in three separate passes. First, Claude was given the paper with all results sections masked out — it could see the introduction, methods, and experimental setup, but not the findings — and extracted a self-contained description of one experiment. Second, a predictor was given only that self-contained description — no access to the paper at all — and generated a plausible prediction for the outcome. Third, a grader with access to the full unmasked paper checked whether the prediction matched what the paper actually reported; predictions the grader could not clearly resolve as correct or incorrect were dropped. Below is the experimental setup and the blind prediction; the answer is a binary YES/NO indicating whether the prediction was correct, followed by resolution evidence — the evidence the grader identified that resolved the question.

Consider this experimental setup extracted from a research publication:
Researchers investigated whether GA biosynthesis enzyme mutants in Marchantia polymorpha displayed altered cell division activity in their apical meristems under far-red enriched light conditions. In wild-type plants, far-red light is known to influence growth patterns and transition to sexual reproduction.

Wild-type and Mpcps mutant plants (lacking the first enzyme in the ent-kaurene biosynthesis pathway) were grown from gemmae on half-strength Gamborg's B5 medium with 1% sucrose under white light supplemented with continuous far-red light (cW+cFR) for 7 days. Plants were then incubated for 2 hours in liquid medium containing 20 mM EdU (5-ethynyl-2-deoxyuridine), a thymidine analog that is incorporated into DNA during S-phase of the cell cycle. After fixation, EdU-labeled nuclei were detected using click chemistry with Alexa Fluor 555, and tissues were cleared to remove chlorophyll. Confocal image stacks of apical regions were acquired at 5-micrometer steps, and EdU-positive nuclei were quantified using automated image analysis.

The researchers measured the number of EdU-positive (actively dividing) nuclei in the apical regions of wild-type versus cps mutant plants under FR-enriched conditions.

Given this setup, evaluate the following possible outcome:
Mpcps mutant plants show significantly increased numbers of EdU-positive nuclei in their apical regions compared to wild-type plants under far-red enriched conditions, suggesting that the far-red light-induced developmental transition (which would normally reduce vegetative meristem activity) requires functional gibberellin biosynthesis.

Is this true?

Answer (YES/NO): YES